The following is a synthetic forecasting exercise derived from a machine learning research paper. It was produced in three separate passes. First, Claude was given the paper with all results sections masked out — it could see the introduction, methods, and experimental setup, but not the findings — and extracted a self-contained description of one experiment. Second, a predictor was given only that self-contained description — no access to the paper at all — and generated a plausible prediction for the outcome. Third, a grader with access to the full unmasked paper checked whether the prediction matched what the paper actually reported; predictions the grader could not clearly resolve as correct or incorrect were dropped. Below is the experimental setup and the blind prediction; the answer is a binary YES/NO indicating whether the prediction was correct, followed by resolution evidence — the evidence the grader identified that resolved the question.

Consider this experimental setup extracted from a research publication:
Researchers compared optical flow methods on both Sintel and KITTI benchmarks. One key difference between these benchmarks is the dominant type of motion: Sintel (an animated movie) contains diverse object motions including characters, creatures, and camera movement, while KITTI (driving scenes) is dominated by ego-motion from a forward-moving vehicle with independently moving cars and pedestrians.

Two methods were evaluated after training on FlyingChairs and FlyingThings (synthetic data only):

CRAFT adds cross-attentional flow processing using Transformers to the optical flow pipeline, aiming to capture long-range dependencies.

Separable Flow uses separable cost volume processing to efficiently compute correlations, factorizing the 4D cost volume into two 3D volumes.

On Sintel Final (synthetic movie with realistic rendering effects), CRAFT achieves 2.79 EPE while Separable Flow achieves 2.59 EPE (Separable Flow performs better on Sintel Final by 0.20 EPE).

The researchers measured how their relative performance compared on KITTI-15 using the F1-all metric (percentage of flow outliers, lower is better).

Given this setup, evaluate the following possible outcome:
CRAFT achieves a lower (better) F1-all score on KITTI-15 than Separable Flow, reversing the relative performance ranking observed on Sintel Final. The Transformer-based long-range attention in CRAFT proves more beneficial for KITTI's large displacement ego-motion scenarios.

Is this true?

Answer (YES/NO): NO